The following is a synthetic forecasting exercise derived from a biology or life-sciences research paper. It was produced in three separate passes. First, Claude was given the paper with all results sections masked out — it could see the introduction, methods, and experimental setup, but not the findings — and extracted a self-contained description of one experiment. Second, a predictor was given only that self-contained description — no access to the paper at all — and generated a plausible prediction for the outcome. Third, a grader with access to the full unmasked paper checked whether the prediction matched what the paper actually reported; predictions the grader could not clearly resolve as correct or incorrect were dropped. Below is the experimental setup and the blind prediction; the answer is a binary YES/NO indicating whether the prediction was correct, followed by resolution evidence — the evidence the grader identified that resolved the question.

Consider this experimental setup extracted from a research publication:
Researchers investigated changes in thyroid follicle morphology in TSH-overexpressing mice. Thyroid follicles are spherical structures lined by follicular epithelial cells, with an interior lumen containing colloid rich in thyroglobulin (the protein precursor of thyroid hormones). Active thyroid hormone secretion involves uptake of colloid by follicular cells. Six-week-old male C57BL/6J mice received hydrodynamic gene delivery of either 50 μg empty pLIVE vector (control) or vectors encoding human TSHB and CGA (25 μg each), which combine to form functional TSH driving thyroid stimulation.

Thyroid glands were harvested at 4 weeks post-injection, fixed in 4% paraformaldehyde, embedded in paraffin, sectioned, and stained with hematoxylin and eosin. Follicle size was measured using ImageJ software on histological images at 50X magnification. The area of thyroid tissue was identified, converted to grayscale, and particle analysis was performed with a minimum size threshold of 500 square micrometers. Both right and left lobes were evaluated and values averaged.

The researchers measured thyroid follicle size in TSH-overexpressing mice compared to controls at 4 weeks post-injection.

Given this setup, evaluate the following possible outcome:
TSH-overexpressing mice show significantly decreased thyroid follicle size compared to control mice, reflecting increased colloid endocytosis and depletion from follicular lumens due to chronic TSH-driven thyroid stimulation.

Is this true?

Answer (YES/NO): NO